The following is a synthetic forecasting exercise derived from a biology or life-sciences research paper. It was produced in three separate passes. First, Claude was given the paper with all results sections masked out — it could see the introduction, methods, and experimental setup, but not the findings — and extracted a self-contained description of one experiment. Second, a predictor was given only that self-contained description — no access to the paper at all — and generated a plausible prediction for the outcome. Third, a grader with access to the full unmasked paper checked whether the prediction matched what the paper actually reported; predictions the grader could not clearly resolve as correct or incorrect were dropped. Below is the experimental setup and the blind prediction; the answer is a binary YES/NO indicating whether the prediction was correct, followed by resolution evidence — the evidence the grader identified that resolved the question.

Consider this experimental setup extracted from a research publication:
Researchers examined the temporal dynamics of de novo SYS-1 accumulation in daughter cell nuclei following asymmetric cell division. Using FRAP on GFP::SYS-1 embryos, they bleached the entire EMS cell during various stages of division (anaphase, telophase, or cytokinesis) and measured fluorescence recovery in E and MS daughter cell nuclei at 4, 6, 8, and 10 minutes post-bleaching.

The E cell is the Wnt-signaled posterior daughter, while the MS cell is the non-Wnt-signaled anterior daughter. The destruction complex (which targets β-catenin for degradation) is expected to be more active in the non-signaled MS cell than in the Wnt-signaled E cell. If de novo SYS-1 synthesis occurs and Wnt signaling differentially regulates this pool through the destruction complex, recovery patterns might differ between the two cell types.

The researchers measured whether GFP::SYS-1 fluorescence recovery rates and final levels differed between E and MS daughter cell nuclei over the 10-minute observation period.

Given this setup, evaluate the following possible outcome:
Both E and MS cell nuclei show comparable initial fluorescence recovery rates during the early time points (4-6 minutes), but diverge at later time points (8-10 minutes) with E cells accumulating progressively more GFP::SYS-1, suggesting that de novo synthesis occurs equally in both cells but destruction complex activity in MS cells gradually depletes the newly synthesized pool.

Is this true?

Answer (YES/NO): NO